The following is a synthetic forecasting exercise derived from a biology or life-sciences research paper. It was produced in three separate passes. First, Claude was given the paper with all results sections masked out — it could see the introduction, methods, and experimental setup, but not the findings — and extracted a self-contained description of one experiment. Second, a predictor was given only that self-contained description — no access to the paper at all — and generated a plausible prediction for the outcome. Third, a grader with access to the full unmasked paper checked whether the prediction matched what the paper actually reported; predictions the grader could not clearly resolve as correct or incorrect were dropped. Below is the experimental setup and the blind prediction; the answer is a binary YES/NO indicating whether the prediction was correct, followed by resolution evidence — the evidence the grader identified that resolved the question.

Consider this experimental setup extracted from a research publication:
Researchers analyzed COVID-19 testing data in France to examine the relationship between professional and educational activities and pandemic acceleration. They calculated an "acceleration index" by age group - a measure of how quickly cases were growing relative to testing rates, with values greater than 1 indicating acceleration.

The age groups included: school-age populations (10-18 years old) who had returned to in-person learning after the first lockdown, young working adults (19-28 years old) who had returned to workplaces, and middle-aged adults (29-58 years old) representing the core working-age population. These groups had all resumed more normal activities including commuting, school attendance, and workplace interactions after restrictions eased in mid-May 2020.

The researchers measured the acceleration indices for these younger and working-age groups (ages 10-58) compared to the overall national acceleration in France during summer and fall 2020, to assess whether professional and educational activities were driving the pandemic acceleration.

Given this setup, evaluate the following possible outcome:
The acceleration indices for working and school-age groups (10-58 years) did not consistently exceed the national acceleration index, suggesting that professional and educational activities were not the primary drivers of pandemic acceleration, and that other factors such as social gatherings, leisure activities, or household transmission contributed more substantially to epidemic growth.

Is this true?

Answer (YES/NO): YES